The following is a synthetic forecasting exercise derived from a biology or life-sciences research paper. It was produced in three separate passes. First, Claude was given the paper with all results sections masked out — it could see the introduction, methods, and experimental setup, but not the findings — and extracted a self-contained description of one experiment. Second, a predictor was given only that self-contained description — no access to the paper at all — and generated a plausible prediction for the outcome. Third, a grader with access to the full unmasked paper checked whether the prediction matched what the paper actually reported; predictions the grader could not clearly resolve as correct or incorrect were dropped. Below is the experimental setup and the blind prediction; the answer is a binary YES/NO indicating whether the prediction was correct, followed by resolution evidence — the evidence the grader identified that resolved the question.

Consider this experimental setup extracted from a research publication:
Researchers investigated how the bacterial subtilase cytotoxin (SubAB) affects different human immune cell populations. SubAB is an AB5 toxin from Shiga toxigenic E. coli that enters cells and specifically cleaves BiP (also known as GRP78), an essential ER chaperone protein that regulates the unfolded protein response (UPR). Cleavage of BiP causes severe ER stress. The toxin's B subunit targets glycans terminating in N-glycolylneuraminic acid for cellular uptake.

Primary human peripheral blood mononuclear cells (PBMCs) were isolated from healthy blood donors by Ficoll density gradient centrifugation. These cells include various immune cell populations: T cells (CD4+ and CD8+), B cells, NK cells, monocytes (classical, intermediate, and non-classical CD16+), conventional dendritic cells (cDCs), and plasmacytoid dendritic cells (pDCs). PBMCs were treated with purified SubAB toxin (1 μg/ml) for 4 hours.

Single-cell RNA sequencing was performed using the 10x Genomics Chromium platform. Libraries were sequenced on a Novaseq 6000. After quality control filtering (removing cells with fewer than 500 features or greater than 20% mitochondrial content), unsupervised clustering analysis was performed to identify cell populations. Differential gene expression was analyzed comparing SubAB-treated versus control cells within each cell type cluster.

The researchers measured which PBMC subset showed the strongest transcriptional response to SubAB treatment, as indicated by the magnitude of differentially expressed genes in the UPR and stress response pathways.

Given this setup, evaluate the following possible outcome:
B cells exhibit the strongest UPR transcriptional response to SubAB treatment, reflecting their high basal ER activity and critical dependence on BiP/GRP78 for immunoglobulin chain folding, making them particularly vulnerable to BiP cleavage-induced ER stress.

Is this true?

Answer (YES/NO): NO